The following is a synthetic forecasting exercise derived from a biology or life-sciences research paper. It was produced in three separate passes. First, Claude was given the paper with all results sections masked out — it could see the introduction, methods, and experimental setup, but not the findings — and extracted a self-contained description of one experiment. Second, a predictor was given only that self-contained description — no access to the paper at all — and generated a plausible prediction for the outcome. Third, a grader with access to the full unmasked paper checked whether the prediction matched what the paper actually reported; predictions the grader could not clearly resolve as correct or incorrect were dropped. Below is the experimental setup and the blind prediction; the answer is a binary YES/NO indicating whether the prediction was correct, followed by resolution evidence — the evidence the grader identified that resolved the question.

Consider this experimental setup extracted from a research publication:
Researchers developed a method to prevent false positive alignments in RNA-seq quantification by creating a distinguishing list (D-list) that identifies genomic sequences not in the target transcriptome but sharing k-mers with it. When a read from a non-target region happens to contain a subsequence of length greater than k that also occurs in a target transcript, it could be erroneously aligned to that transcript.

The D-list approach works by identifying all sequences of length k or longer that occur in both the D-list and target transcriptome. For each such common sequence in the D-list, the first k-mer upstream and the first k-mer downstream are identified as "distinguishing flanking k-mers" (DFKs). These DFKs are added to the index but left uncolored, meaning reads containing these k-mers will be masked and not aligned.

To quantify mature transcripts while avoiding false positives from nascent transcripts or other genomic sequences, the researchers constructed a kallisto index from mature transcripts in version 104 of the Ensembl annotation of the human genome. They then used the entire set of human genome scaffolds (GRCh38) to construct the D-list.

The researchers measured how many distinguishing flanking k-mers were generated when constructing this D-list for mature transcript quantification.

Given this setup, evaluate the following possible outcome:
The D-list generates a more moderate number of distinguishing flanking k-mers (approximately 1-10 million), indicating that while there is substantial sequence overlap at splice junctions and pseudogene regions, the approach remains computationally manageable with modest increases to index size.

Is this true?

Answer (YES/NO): YES